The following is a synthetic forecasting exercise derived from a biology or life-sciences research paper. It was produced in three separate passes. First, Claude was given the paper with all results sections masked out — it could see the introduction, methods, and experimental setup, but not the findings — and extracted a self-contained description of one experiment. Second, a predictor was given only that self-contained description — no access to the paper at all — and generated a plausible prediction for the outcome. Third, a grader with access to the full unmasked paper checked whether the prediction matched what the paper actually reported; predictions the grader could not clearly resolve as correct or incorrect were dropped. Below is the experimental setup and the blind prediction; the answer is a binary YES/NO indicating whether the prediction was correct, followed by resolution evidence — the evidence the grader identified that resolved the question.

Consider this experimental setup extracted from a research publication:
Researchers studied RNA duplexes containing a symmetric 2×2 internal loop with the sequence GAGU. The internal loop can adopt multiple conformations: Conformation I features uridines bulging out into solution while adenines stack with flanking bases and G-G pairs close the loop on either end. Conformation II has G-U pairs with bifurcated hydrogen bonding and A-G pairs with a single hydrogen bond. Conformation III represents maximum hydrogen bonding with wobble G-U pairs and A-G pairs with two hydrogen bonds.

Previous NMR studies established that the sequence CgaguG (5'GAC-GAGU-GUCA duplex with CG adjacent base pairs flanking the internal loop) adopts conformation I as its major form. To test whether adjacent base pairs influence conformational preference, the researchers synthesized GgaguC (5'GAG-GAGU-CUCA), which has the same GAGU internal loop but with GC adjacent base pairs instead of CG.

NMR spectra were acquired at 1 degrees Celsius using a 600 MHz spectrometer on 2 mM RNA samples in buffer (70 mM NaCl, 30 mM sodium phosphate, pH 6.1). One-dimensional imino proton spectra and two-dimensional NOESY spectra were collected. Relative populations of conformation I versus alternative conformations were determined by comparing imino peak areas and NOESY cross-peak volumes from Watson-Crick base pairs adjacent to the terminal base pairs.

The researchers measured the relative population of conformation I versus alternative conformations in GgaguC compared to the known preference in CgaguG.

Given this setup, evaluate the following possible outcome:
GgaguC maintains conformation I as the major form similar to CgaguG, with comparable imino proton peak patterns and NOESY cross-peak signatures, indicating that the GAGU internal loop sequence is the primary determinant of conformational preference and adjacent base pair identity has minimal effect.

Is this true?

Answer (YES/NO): NO